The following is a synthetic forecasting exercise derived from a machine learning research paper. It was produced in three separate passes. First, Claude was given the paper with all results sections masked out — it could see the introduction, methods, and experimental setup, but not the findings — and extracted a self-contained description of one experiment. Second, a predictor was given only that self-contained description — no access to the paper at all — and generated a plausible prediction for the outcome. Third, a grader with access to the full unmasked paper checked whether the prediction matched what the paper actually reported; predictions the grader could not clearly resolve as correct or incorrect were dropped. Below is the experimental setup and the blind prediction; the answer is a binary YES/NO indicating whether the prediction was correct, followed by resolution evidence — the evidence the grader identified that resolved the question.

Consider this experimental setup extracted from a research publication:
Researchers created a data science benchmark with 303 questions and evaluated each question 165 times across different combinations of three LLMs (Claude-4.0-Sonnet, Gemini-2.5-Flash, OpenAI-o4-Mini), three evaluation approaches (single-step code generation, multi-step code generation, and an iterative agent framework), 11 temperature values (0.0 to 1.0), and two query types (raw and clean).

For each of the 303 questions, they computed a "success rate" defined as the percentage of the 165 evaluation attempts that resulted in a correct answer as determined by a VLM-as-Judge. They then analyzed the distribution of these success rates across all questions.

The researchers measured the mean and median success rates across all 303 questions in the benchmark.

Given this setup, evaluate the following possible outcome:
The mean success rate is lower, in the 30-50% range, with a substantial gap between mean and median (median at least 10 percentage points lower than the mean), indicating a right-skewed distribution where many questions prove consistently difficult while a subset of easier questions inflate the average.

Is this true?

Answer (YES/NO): NO